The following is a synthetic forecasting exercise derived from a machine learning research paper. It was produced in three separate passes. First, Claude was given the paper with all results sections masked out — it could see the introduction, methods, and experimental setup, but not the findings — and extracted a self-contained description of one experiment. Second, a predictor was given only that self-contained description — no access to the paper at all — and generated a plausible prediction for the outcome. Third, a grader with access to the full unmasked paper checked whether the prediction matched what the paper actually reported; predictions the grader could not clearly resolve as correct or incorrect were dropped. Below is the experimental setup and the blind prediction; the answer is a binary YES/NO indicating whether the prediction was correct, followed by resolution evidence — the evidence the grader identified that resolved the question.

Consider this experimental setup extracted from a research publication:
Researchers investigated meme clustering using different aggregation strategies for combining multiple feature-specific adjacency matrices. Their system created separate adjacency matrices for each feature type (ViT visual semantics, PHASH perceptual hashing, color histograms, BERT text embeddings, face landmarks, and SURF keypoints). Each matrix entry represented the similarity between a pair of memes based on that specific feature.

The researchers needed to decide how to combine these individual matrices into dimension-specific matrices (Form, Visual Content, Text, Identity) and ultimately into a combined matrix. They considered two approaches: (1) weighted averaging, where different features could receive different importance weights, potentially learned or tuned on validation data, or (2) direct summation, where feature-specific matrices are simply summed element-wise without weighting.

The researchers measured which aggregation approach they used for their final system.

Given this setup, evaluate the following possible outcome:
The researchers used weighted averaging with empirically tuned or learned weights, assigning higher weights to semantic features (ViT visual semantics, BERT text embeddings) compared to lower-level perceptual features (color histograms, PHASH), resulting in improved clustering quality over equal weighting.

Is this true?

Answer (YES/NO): NO